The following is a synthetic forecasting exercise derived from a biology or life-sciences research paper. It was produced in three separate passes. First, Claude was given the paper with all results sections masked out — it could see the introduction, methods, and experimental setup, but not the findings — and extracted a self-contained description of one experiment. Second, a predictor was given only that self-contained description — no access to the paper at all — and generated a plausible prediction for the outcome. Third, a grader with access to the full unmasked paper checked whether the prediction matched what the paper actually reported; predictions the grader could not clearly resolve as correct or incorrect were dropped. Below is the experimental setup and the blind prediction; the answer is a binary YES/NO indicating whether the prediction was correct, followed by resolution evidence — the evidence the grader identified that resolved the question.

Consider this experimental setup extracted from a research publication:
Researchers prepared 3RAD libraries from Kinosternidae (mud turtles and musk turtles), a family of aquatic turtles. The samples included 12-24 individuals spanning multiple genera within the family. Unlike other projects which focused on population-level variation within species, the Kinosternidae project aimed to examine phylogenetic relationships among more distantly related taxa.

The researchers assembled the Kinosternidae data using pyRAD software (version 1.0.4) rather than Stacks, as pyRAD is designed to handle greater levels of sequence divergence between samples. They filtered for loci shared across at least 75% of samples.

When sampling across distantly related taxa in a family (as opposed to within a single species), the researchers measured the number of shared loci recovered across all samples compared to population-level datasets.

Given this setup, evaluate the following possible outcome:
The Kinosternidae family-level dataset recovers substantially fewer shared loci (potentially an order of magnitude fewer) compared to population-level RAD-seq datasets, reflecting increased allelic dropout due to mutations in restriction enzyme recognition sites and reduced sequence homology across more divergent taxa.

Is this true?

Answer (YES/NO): YES